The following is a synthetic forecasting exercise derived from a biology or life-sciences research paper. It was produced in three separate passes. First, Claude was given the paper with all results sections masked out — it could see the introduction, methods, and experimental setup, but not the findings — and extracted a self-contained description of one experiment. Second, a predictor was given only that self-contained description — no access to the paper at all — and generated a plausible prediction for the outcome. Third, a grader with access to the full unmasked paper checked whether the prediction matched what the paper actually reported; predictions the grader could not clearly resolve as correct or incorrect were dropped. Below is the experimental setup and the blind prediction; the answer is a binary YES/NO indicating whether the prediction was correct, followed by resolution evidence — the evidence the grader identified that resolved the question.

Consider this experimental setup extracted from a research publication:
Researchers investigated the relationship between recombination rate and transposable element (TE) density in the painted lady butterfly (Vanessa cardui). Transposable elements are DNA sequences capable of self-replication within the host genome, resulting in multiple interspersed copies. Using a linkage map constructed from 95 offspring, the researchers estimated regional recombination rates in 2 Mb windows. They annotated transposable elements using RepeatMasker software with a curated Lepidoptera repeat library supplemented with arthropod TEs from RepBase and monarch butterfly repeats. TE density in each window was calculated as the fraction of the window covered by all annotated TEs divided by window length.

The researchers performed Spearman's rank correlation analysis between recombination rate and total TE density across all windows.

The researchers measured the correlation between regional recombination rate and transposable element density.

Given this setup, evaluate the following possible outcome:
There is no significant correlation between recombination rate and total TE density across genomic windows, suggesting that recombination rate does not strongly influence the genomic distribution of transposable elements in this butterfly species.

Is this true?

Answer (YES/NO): NO